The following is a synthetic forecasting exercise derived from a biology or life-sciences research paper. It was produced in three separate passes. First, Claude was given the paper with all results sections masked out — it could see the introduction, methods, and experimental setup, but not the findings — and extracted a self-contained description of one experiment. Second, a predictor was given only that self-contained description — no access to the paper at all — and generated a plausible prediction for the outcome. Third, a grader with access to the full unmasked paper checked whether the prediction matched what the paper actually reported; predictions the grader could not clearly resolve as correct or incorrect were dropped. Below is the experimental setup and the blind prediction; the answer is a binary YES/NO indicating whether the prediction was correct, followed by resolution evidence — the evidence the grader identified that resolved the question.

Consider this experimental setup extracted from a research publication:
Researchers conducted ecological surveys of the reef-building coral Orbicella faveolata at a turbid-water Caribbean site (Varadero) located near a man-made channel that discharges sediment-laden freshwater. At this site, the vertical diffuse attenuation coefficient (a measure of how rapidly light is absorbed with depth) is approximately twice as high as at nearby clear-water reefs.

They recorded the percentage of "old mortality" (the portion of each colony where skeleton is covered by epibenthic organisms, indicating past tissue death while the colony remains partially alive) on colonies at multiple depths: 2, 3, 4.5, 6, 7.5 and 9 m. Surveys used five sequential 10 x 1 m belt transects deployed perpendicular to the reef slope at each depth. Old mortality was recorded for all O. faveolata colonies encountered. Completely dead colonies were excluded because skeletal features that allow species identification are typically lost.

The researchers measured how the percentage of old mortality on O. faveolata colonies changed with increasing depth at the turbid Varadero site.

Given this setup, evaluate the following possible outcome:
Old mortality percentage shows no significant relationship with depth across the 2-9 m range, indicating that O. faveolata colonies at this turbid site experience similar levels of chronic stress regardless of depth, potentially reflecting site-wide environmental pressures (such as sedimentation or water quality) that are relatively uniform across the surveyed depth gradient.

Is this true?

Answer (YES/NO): NO